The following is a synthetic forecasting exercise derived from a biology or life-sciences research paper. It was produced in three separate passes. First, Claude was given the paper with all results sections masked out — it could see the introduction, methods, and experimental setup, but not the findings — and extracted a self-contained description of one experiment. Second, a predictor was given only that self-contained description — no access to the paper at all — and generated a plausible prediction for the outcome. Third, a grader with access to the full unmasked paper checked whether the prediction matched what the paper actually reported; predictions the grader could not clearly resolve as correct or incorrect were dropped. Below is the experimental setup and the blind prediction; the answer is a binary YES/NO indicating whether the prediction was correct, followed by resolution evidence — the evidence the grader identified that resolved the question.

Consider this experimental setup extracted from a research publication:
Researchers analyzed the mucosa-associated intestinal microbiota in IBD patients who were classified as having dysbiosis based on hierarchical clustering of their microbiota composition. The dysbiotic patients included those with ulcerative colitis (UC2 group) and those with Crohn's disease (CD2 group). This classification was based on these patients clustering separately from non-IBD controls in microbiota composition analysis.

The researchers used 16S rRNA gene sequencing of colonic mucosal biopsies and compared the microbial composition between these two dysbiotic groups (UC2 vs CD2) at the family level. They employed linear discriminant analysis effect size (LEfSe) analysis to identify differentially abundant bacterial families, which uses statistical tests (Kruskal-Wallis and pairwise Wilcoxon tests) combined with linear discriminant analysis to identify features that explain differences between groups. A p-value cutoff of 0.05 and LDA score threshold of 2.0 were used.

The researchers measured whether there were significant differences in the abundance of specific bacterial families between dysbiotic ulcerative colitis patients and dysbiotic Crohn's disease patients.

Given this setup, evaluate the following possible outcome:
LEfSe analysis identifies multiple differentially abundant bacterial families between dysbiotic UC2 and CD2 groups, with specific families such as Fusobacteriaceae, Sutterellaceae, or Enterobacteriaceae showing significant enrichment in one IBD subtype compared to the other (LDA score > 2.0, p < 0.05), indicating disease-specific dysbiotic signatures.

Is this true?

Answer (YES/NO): NO